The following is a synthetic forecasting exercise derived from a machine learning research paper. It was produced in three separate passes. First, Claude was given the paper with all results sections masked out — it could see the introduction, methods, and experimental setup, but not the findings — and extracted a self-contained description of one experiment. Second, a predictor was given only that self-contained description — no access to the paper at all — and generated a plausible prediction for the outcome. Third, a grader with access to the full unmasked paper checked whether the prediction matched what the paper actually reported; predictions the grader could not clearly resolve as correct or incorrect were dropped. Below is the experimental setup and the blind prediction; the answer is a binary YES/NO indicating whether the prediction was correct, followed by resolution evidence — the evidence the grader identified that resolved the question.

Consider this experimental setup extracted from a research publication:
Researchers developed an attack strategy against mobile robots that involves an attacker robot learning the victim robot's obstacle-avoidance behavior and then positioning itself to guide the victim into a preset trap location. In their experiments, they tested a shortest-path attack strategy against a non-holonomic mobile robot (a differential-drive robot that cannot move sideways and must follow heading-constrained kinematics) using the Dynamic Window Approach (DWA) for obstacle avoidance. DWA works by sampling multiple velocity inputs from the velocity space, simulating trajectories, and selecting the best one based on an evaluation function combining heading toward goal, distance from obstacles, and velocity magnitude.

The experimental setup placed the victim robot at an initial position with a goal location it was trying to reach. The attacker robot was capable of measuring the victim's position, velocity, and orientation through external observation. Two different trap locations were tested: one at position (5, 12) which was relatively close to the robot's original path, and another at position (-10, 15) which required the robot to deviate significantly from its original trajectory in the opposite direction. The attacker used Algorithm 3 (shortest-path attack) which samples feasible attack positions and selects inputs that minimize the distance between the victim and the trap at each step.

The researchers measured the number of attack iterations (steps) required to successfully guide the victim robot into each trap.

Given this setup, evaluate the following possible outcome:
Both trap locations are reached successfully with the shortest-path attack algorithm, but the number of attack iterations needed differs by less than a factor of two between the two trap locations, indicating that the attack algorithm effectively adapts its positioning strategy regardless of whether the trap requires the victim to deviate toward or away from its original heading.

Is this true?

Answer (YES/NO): NO